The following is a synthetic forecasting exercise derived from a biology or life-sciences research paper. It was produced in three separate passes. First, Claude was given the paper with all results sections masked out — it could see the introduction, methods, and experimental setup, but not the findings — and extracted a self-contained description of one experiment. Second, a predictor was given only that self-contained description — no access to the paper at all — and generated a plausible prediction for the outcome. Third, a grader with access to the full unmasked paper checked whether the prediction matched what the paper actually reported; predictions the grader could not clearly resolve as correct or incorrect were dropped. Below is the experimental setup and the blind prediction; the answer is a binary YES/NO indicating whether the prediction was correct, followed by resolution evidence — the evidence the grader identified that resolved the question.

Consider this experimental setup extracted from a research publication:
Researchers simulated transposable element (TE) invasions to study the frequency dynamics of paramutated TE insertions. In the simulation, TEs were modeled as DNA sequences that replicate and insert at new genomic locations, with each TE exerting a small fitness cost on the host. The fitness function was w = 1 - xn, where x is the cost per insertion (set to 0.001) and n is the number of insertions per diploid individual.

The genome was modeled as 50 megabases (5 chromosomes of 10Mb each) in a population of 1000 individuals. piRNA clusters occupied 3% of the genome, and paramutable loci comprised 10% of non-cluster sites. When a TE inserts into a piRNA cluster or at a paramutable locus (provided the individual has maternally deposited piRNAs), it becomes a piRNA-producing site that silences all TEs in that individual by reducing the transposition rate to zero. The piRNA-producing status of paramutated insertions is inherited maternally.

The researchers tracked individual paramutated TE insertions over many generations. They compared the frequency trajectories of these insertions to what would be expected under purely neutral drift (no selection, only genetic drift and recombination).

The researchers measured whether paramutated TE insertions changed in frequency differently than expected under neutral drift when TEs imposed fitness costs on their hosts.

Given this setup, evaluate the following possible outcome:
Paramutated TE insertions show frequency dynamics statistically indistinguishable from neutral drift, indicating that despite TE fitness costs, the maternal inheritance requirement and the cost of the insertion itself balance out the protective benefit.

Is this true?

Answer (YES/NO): NO